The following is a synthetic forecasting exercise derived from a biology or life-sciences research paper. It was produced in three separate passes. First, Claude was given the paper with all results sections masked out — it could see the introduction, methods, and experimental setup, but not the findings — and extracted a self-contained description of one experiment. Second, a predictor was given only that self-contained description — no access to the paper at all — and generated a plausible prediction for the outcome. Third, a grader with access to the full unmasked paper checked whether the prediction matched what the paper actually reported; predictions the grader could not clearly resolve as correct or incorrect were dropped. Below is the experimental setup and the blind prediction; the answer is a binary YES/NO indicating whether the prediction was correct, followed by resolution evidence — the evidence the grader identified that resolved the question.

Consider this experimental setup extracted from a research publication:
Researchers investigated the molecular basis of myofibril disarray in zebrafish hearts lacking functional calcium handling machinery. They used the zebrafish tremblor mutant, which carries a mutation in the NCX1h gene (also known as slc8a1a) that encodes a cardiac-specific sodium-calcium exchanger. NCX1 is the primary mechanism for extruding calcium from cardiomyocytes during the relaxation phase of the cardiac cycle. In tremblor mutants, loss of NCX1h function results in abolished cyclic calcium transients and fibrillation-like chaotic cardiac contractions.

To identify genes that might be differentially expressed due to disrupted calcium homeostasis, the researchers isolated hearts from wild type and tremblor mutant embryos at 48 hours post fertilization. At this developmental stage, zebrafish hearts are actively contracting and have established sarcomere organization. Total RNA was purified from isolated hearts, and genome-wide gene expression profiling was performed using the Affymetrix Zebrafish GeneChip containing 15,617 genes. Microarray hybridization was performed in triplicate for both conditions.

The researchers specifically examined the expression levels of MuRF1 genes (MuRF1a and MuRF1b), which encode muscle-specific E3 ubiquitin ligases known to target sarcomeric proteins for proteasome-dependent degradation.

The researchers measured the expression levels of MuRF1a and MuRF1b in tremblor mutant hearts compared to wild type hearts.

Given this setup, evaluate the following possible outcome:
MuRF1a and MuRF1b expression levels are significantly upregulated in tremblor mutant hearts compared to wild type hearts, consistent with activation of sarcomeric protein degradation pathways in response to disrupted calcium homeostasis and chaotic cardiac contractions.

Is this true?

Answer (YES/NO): YES